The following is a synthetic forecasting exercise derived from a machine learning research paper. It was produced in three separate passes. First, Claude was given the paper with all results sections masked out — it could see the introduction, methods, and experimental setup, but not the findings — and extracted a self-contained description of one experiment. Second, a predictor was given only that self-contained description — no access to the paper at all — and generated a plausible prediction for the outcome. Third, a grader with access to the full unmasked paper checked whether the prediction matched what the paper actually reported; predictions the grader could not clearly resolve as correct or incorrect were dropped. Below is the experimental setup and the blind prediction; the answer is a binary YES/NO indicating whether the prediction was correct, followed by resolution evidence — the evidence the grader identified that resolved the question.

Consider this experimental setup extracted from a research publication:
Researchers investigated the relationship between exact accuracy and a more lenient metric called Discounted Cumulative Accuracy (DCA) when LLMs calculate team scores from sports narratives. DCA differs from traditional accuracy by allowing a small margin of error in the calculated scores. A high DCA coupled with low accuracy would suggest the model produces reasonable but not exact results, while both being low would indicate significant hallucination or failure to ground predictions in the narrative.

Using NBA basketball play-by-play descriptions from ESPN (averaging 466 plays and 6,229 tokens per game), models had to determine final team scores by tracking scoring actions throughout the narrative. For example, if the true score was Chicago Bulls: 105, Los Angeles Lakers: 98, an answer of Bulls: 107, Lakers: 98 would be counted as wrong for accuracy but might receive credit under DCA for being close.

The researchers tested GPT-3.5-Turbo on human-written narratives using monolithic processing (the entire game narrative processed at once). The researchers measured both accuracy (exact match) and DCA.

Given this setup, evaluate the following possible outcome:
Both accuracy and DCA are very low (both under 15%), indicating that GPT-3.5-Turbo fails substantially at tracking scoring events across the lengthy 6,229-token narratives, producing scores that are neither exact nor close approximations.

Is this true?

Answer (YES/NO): NO